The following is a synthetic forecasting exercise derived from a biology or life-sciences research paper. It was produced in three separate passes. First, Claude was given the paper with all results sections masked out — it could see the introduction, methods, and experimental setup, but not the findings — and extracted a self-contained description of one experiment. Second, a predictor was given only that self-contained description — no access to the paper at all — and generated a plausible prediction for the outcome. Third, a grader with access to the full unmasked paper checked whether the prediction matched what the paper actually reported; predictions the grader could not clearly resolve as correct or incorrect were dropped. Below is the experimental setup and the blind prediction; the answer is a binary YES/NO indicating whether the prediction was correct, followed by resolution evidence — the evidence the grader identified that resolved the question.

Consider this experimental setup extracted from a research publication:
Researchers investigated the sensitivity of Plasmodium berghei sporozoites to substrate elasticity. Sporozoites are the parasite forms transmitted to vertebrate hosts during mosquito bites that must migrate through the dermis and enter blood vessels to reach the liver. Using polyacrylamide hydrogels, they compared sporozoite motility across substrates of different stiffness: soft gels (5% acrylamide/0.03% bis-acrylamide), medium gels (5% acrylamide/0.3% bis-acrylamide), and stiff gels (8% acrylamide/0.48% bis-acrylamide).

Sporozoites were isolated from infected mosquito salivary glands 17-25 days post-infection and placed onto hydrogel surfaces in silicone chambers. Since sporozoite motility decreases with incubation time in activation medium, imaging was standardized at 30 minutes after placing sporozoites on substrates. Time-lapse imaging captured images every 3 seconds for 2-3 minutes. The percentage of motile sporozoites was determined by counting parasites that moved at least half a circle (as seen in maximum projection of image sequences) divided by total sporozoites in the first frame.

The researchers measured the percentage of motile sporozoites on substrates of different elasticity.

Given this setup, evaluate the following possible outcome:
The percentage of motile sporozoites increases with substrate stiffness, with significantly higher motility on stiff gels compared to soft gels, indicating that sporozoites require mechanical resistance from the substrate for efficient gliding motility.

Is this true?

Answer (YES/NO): NO